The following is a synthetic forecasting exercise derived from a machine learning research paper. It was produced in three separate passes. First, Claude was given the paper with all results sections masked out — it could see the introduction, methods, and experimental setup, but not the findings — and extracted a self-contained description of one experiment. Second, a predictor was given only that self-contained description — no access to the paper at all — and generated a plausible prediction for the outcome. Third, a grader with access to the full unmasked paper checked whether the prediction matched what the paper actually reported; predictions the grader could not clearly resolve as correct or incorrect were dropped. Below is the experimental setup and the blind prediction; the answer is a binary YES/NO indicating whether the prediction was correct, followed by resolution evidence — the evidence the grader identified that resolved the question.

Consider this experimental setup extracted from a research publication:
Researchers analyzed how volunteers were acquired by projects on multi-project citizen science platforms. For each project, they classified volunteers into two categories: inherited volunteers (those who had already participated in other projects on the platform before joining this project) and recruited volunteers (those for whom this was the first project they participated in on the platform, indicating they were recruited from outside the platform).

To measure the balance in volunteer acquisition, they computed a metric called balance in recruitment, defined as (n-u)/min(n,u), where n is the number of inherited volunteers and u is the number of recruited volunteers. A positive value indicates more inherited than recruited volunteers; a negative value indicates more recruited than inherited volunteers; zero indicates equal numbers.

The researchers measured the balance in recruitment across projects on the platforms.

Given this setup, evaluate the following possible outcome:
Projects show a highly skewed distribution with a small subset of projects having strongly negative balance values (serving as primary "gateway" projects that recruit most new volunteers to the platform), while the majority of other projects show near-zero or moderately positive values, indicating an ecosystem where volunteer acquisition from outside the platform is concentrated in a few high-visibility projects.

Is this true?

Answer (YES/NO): NO